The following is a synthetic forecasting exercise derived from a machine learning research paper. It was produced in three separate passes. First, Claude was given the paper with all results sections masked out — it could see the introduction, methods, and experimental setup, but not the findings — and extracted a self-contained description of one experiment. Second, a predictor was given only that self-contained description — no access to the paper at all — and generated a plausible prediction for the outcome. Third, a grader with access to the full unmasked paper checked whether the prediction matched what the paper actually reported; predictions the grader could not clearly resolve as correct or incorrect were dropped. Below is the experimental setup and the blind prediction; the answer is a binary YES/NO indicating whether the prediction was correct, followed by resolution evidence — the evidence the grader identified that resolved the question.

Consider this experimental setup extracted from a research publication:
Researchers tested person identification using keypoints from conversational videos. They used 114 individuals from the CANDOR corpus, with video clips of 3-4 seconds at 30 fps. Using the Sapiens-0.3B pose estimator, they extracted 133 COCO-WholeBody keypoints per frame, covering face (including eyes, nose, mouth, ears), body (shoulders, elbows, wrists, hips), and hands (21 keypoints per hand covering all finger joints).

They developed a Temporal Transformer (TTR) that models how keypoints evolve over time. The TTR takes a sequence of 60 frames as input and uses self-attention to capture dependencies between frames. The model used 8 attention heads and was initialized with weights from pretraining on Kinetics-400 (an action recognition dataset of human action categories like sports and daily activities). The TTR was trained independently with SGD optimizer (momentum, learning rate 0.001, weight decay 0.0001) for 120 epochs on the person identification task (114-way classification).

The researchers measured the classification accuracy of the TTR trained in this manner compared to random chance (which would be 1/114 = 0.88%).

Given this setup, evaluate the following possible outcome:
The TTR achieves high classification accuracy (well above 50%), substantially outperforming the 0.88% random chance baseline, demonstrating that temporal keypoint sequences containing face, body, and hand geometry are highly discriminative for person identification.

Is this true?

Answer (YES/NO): NO